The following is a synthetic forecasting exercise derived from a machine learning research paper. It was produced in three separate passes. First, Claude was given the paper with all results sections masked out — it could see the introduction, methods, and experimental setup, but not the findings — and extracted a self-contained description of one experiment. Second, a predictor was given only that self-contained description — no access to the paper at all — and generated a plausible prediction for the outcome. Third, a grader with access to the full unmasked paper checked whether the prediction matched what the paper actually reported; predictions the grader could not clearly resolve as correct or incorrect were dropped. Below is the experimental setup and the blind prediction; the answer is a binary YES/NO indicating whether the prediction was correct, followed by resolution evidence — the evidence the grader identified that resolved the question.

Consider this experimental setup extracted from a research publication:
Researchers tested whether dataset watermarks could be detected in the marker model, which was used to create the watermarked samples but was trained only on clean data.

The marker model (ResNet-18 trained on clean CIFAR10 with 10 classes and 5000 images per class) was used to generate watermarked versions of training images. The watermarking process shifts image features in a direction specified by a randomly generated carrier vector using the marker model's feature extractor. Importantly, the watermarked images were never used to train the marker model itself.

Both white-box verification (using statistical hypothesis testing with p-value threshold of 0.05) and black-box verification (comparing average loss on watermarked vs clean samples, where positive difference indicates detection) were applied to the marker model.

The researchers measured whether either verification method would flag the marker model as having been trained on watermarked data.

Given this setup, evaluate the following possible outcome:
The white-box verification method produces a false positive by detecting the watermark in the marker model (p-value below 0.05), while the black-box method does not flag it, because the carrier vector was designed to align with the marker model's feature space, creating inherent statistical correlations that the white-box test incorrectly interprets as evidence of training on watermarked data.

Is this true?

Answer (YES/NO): NO